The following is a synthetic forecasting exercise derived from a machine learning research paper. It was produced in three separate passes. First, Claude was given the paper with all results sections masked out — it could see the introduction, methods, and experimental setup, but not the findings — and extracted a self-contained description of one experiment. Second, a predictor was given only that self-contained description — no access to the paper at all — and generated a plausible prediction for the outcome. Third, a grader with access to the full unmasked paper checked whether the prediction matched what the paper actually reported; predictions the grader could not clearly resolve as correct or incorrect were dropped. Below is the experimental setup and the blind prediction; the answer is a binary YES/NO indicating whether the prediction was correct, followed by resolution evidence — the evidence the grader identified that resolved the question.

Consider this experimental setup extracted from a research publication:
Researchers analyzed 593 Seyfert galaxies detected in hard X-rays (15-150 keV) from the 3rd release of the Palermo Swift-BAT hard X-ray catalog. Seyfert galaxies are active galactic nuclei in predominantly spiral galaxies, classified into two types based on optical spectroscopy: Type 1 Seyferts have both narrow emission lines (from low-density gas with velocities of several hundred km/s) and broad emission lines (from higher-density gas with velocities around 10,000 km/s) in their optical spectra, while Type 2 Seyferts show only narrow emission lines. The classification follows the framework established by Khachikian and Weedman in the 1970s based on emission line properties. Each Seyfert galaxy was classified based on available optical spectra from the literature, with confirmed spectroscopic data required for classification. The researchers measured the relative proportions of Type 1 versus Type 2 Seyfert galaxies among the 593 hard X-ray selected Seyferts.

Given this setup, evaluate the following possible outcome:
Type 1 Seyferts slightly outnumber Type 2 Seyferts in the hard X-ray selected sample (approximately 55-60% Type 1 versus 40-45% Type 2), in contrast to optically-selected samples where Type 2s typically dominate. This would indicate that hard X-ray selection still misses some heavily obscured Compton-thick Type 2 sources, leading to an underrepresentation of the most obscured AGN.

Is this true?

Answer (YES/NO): YES